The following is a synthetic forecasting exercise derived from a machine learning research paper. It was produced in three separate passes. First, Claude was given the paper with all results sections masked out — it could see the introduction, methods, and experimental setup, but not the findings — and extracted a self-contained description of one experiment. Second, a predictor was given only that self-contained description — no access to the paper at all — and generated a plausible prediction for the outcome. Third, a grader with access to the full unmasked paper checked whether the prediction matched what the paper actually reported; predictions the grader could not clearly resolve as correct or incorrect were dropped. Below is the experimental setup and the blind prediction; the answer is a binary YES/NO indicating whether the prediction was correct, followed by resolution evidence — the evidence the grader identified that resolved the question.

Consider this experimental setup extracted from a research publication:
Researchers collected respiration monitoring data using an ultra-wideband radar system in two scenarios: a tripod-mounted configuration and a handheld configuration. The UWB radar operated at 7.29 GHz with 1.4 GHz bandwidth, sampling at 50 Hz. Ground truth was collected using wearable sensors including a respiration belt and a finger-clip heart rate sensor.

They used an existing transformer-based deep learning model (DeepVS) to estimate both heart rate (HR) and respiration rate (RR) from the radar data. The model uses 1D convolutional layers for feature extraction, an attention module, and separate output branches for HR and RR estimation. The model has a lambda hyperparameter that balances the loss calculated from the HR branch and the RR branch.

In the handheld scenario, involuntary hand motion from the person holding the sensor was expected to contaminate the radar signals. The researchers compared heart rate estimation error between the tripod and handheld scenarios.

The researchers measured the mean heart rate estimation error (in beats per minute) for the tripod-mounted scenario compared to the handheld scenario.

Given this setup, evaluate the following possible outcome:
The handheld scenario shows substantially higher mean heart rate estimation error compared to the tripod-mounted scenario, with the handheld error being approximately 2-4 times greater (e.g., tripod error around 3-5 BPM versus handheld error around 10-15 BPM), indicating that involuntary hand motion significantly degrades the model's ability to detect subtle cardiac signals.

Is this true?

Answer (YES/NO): NO